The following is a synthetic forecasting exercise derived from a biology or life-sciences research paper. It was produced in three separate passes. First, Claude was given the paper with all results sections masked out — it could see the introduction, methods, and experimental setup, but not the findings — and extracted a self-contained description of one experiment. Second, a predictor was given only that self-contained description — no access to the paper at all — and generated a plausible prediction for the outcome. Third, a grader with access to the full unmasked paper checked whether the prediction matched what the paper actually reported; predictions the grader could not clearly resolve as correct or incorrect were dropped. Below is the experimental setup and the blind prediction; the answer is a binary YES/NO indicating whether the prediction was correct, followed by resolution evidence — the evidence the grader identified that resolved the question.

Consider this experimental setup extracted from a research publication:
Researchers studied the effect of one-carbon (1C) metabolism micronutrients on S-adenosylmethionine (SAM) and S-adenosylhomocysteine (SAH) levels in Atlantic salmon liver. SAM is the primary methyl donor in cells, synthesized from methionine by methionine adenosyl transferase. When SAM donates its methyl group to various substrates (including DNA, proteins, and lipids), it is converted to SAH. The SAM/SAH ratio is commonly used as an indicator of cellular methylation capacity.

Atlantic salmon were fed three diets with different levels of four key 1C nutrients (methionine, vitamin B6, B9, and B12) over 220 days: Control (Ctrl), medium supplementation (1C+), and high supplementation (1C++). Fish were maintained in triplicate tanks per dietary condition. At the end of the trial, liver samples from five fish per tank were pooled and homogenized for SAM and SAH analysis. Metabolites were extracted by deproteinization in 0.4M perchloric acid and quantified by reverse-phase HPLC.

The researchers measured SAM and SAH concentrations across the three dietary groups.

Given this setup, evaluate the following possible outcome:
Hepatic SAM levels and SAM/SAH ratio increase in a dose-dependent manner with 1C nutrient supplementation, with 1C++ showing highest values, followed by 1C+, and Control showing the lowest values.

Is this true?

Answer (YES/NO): NO